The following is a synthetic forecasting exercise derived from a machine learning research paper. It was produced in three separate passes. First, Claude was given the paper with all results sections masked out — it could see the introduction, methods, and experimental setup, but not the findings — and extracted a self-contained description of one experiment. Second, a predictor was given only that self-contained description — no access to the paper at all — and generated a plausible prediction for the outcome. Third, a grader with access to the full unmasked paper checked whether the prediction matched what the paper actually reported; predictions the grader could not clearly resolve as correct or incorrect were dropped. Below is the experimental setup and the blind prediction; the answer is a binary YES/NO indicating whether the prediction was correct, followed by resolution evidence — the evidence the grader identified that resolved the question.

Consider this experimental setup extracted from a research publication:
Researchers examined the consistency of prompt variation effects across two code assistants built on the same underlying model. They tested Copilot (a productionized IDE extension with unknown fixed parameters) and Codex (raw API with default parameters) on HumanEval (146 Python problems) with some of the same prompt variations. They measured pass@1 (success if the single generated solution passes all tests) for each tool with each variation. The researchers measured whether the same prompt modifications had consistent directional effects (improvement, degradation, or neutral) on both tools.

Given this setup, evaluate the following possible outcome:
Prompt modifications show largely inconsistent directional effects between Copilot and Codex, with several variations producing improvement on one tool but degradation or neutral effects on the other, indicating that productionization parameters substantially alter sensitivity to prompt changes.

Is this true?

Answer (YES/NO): NO